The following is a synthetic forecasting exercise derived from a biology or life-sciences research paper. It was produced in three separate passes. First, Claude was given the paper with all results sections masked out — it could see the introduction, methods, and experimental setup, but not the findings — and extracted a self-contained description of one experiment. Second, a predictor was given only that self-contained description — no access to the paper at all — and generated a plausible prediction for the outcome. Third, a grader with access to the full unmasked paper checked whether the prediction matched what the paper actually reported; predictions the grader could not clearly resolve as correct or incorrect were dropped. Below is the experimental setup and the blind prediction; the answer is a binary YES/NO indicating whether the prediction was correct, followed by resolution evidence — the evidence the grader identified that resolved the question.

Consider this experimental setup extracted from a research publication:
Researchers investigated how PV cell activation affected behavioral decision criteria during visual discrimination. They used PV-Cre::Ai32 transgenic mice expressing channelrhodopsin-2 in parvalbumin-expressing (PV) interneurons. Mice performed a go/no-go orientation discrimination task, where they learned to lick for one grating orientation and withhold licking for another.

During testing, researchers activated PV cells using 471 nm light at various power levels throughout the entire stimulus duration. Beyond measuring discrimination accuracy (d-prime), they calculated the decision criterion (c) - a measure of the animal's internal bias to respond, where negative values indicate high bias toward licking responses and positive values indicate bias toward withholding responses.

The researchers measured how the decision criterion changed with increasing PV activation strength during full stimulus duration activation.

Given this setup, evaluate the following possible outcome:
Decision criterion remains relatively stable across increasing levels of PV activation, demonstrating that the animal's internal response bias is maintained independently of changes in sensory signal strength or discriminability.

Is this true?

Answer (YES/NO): NO